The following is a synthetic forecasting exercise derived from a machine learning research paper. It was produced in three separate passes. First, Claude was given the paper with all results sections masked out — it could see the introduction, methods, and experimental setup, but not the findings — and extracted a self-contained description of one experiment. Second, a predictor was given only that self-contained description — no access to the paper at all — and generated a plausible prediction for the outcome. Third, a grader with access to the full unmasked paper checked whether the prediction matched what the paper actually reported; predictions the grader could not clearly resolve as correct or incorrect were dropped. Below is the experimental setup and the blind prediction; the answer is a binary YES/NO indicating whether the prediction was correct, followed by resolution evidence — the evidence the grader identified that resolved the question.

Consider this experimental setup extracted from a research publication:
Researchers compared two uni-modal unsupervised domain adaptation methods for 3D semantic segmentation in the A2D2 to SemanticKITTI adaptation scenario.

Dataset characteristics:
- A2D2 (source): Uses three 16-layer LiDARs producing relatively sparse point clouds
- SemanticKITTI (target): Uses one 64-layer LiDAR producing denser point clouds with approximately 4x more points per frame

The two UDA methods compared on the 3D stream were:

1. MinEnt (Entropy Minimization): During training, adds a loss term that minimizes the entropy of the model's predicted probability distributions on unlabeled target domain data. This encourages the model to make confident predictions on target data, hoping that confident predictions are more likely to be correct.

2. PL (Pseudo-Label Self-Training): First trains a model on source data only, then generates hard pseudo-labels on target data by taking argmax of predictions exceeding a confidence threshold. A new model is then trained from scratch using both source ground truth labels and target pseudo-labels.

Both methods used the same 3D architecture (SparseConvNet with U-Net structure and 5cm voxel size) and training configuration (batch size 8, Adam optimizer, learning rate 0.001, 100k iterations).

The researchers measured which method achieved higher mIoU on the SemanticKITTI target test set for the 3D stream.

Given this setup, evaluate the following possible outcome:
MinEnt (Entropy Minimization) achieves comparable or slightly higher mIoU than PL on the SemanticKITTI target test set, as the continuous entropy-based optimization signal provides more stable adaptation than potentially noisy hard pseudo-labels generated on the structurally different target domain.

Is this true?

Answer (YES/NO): NO